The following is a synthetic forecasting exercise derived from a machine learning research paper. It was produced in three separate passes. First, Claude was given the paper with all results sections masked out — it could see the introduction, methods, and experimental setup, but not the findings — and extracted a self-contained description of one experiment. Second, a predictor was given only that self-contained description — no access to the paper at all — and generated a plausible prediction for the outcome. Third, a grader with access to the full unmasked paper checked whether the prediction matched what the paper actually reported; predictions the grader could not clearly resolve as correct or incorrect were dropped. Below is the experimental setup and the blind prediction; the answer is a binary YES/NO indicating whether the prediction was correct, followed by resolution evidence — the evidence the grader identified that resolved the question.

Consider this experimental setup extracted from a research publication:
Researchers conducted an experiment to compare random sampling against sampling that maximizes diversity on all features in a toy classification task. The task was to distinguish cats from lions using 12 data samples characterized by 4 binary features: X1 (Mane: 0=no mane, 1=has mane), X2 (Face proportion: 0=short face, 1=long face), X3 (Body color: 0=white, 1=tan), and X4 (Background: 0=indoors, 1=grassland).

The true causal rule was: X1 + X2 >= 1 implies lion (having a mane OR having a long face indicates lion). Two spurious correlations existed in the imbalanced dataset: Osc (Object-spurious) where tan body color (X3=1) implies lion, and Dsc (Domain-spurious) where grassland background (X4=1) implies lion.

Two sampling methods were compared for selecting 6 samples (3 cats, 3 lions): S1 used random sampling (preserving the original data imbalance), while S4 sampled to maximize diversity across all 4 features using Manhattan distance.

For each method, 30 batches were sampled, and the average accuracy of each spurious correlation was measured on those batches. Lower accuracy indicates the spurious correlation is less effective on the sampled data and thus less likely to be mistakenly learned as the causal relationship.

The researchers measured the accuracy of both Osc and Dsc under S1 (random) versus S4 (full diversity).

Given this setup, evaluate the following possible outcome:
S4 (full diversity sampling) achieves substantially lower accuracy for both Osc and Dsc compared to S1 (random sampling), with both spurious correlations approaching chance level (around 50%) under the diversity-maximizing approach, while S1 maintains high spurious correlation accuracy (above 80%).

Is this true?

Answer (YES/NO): NO